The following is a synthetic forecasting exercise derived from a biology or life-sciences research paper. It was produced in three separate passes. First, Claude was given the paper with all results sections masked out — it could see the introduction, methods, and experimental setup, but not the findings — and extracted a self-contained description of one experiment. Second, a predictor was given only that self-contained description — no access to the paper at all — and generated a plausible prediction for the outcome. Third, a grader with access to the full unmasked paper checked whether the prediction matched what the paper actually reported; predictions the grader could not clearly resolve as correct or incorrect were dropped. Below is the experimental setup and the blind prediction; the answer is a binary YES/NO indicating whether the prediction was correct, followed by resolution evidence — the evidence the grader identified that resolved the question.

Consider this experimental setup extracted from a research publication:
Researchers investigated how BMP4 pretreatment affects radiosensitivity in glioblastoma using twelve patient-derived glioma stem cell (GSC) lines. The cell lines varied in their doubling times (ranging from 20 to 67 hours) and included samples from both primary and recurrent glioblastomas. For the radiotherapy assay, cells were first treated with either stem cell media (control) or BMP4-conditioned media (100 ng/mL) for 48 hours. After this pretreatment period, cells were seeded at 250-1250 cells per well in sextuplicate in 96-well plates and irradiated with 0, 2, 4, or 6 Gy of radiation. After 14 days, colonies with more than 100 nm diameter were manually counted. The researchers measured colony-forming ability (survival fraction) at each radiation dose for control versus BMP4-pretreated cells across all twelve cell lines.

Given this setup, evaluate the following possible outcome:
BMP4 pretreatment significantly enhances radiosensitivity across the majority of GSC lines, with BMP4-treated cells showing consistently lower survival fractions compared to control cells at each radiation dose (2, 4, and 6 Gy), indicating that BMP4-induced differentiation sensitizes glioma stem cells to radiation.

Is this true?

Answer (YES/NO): YES